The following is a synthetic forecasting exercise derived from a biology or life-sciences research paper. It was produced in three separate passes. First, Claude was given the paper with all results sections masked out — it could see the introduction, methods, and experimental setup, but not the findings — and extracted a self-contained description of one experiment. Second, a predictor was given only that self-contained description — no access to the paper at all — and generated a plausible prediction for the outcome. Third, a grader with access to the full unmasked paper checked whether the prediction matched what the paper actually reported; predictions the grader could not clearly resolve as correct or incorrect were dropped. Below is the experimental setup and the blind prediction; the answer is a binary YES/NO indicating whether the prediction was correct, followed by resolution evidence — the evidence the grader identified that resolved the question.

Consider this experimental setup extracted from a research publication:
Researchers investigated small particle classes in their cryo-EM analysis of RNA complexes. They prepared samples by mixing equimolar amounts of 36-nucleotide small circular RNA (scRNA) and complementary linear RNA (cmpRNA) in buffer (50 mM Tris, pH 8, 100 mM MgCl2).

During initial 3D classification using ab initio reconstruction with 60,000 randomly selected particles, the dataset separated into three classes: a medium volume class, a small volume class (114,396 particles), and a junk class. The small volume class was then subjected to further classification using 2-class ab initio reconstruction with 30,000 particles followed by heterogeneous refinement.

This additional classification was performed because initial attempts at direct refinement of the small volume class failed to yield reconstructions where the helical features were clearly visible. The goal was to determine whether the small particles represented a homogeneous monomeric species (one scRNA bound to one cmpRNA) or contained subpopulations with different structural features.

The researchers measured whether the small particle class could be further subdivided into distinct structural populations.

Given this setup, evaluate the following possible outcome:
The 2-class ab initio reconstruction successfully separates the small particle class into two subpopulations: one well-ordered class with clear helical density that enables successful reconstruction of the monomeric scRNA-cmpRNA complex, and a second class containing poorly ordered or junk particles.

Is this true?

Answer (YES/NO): NO